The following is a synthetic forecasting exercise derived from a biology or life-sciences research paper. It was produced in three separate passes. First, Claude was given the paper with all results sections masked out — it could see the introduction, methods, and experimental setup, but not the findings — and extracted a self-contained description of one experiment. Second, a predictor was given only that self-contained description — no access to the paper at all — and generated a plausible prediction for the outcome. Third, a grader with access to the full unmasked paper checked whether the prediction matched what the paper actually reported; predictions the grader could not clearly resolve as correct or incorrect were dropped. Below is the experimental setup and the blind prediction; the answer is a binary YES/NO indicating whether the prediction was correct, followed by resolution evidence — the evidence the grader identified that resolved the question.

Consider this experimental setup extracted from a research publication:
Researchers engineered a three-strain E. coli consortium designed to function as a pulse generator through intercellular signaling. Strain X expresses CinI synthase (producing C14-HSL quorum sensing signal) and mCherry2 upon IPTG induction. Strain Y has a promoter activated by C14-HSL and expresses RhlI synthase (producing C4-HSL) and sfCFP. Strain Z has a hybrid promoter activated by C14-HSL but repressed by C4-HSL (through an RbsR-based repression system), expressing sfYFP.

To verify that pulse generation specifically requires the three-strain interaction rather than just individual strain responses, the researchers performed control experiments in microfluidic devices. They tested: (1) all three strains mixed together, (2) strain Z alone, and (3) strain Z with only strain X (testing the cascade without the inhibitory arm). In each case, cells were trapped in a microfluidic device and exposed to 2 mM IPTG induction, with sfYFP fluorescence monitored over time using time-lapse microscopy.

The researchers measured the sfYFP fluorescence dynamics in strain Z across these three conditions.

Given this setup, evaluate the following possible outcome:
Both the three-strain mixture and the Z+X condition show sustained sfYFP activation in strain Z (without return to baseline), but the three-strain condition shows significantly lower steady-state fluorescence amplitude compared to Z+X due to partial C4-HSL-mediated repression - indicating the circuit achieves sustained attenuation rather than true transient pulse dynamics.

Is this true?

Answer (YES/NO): NO